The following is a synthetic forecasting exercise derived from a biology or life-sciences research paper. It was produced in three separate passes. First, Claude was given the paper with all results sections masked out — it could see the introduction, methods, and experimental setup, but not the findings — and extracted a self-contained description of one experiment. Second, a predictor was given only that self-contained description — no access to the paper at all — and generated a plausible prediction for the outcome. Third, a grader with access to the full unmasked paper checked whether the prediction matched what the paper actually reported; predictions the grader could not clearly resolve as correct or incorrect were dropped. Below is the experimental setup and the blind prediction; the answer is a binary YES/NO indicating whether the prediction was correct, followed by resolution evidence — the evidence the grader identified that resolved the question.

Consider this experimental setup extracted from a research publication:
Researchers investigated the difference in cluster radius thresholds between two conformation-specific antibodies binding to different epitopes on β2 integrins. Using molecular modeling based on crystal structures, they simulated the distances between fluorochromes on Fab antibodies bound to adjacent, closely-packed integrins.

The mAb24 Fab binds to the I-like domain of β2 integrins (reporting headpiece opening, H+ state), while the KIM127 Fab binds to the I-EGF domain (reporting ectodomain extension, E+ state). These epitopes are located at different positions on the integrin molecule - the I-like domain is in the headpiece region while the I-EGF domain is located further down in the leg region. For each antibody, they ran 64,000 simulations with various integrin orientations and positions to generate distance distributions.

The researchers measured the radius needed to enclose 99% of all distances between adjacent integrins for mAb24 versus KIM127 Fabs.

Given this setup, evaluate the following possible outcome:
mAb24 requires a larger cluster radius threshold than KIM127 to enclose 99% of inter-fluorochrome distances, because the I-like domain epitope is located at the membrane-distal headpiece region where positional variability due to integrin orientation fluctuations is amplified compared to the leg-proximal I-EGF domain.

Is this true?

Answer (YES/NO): YES